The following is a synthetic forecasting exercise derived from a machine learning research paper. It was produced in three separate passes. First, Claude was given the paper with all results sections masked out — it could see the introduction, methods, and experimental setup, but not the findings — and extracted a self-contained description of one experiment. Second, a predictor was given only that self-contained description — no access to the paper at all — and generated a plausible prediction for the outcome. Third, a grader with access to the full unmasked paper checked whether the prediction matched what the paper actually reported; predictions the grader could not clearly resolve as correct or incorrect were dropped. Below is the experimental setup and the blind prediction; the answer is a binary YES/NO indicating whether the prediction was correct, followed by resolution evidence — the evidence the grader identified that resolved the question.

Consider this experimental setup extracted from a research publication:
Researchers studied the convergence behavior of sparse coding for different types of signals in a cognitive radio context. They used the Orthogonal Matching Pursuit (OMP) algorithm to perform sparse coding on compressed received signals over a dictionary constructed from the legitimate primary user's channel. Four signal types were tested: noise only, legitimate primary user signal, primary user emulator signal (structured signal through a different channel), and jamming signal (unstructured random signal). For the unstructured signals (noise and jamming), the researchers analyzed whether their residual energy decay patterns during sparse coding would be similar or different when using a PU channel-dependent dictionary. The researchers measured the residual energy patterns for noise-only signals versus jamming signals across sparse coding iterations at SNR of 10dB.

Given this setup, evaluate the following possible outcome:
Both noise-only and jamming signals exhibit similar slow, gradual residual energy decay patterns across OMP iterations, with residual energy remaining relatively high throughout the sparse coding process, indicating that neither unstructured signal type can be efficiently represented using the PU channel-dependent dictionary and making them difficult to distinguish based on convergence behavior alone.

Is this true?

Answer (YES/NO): NO